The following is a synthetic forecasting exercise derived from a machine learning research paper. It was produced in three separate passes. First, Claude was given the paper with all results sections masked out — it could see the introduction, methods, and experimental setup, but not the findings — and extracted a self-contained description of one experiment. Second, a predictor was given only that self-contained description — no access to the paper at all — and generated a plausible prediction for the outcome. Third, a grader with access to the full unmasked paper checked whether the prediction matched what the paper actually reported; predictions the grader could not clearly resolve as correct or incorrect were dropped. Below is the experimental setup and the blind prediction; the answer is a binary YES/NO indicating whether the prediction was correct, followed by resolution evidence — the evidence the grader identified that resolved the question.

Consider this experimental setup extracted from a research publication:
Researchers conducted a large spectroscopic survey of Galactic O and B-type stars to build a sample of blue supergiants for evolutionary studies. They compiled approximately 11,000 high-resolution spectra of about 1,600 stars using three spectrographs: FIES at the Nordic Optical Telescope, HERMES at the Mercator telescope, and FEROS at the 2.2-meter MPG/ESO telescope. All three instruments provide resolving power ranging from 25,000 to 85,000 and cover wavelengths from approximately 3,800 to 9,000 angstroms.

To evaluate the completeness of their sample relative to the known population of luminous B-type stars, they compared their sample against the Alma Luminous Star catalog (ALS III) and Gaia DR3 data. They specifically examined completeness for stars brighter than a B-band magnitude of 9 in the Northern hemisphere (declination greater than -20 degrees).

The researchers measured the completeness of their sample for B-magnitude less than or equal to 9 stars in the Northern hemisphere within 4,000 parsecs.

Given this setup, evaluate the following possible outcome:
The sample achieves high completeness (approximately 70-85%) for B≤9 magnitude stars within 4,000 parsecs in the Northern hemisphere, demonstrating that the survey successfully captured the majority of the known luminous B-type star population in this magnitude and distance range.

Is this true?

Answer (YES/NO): NO